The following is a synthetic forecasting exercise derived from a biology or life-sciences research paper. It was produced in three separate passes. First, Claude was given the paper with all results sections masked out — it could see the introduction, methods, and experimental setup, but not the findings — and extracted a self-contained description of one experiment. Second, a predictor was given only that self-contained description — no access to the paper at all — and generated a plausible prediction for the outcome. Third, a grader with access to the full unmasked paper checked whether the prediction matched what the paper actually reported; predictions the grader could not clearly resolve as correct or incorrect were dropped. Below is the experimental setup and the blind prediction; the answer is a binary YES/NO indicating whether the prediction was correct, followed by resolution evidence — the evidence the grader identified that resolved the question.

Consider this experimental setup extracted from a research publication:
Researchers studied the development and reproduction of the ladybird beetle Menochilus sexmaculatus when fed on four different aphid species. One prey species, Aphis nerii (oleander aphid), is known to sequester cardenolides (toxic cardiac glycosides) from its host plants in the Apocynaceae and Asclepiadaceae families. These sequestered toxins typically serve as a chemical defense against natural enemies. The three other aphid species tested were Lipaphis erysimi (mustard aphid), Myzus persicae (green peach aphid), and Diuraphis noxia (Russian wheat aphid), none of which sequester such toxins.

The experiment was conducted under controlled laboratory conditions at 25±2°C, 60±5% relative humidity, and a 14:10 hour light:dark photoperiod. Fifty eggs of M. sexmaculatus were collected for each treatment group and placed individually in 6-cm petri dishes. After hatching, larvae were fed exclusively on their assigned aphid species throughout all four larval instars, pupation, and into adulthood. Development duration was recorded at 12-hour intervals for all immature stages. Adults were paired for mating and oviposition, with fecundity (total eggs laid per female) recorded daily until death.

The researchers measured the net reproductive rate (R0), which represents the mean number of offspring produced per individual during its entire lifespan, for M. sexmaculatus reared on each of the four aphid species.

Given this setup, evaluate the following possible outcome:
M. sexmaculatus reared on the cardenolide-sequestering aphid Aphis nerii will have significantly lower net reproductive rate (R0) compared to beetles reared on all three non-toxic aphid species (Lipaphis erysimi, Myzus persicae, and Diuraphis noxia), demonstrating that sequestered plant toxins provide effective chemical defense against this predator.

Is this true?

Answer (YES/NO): NO